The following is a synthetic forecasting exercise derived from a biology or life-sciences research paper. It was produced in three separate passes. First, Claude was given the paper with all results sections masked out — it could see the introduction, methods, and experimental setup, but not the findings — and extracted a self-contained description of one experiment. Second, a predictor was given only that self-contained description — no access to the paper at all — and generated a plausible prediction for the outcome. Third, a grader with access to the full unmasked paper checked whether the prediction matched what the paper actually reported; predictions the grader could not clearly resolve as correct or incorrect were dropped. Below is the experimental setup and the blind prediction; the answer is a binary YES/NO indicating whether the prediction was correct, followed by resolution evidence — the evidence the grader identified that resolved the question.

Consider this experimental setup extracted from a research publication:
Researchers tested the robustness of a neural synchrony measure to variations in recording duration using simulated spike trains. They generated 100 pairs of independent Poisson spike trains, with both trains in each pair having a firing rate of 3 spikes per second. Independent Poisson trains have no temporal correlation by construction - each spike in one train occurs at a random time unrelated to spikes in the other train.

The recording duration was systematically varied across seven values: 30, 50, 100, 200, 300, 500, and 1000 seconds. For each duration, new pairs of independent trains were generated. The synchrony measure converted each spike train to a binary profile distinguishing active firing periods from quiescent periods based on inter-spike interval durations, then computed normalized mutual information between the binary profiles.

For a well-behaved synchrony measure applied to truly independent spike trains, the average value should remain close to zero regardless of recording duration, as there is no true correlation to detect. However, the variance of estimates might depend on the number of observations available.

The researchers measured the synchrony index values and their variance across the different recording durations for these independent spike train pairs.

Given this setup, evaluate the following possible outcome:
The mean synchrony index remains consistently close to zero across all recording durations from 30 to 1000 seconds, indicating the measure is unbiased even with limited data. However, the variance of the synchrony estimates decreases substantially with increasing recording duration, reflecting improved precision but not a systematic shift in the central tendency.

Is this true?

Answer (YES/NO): YES